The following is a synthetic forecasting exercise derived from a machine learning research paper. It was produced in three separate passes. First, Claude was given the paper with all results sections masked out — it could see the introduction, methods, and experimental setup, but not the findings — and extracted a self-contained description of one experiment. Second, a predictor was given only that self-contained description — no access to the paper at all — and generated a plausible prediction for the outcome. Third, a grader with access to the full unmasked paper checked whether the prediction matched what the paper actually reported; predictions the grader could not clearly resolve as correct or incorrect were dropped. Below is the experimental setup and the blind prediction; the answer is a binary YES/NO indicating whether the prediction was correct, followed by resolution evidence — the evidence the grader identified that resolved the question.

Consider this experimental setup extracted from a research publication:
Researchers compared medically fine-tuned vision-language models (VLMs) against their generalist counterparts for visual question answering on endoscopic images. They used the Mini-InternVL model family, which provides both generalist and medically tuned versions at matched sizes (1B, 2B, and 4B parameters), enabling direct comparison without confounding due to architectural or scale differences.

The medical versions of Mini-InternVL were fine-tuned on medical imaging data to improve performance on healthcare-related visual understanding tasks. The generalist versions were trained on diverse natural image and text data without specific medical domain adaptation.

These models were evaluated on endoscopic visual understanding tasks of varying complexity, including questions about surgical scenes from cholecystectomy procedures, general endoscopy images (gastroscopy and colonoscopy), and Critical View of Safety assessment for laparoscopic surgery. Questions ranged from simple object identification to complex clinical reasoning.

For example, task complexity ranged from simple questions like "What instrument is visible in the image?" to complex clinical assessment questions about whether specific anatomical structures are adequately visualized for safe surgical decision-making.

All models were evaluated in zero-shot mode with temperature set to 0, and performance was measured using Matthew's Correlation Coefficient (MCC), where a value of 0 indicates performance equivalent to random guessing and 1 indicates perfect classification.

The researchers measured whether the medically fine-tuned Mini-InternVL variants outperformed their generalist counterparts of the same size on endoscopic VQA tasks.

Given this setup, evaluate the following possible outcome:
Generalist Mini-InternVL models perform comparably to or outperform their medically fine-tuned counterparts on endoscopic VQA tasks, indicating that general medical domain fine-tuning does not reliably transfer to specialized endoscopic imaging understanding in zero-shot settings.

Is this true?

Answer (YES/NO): YES